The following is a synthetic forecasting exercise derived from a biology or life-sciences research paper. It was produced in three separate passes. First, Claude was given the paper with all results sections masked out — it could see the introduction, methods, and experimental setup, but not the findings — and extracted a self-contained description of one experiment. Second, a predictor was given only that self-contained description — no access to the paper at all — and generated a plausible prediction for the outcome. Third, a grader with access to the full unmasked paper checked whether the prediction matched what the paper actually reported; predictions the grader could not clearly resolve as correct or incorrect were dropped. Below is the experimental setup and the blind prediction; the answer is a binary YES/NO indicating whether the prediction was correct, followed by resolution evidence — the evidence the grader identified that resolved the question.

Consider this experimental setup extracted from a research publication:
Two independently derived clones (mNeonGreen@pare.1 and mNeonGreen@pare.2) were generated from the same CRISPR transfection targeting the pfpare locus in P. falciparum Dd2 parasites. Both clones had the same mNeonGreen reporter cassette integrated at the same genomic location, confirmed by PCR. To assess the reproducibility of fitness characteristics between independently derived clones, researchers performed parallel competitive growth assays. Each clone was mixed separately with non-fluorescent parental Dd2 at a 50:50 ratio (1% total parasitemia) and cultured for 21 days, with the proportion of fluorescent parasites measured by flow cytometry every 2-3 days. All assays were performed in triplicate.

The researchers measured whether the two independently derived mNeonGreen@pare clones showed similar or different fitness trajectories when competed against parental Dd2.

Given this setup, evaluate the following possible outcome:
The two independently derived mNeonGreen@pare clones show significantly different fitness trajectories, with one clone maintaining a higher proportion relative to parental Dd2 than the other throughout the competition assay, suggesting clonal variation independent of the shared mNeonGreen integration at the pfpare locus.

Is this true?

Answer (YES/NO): NO